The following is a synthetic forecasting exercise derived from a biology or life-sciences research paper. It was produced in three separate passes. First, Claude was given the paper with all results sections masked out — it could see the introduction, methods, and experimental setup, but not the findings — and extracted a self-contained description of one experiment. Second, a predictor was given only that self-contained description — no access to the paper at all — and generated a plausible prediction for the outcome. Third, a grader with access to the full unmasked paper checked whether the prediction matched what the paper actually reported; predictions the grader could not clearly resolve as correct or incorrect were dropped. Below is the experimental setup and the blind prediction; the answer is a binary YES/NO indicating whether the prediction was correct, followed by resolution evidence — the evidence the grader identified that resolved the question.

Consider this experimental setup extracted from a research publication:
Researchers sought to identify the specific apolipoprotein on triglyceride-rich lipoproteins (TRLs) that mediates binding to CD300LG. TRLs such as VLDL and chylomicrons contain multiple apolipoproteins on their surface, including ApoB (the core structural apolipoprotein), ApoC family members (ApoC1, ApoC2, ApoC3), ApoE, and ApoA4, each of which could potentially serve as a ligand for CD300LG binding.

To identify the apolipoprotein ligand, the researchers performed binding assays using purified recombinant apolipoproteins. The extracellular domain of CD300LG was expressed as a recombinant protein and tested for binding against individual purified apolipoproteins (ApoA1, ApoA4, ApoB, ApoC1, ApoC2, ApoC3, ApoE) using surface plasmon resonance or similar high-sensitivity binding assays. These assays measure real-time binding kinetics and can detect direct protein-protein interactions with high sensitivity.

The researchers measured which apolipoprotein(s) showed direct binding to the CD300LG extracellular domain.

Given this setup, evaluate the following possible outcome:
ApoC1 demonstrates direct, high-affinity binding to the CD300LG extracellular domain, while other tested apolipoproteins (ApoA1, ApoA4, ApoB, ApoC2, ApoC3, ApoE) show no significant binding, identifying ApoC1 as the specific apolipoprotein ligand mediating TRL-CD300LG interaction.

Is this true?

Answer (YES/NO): NO